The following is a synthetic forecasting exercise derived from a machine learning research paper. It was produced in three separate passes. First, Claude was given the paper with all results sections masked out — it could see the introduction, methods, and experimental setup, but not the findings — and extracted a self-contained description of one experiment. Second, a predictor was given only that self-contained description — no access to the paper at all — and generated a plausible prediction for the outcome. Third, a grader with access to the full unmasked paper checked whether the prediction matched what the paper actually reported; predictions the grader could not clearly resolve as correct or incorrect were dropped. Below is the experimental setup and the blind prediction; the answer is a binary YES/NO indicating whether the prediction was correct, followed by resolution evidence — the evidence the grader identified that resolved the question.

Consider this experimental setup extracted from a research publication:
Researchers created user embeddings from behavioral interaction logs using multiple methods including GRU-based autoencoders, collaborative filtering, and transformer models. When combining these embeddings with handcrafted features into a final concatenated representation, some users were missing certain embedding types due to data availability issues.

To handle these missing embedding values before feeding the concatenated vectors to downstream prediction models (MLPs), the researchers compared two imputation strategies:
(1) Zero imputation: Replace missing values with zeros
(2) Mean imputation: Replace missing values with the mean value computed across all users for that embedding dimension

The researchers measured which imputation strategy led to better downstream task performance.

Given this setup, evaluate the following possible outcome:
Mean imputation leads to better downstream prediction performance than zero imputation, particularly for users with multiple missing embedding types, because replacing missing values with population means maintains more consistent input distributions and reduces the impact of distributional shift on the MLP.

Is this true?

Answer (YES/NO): NO